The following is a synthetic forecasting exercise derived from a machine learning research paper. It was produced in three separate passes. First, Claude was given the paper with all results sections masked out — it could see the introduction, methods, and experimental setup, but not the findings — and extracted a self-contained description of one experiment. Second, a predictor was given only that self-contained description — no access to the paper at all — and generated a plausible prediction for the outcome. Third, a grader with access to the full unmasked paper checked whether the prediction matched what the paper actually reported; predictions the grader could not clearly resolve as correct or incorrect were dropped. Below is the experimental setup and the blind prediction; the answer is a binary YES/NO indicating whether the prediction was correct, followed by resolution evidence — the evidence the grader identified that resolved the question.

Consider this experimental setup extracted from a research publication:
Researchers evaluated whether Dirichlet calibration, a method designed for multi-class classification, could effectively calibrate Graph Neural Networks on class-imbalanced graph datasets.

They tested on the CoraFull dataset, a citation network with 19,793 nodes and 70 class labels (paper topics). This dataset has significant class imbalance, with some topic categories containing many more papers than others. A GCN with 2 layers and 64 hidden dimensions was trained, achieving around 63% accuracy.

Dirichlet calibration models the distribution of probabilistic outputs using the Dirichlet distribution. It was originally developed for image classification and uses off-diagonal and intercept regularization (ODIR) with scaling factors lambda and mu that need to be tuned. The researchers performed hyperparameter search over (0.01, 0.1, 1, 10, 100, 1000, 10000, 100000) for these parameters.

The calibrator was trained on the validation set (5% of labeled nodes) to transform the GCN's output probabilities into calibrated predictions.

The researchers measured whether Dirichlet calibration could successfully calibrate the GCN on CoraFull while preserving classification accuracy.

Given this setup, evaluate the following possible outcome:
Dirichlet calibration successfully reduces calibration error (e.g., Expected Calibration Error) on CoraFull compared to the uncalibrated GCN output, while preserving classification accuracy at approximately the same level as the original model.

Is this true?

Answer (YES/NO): NO